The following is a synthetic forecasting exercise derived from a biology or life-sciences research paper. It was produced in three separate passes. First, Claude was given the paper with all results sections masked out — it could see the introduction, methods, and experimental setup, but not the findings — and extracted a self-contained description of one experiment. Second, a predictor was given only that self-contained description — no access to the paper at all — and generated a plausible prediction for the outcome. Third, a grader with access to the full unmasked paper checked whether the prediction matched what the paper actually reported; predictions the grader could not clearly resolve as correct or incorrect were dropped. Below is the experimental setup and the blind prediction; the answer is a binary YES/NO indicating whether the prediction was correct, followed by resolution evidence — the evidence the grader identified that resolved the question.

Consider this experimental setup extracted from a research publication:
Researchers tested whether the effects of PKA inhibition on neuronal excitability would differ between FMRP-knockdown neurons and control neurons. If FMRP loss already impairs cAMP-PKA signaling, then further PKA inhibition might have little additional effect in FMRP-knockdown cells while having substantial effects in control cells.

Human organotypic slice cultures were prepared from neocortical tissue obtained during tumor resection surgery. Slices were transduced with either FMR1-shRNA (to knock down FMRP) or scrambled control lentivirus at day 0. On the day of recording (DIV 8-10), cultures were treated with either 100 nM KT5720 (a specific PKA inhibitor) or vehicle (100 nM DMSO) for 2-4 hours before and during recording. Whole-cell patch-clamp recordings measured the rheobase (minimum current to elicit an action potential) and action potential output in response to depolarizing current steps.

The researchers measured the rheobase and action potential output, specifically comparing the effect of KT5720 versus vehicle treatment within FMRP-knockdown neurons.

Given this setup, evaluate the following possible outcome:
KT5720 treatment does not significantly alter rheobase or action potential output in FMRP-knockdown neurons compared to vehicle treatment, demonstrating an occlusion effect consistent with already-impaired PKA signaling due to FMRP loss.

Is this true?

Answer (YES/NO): YES